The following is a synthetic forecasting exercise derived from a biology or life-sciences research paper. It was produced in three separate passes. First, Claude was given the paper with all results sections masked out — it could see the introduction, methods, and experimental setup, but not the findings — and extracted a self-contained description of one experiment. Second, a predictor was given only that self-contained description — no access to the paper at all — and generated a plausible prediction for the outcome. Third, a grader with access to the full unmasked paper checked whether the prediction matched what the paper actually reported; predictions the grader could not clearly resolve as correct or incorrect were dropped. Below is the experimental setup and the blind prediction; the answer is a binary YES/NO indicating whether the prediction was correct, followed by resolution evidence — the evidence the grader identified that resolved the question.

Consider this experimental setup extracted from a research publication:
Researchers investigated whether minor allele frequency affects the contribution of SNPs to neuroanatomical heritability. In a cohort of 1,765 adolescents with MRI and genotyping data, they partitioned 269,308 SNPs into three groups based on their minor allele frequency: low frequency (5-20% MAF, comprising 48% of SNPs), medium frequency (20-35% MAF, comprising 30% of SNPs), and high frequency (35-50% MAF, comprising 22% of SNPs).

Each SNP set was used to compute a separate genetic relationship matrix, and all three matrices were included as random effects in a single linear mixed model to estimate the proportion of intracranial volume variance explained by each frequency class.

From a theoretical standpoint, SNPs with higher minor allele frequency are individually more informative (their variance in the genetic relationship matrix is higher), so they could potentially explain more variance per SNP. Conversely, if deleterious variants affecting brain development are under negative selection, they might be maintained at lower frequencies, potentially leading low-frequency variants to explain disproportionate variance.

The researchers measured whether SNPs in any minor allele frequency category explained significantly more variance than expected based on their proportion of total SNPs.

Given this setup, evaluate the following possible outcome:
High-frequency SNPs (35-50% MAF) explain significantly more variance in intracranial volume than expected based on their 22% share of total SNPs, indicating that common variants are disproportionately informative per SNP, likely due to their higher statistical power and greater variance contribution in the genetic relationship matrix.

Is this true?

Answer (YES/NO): NO